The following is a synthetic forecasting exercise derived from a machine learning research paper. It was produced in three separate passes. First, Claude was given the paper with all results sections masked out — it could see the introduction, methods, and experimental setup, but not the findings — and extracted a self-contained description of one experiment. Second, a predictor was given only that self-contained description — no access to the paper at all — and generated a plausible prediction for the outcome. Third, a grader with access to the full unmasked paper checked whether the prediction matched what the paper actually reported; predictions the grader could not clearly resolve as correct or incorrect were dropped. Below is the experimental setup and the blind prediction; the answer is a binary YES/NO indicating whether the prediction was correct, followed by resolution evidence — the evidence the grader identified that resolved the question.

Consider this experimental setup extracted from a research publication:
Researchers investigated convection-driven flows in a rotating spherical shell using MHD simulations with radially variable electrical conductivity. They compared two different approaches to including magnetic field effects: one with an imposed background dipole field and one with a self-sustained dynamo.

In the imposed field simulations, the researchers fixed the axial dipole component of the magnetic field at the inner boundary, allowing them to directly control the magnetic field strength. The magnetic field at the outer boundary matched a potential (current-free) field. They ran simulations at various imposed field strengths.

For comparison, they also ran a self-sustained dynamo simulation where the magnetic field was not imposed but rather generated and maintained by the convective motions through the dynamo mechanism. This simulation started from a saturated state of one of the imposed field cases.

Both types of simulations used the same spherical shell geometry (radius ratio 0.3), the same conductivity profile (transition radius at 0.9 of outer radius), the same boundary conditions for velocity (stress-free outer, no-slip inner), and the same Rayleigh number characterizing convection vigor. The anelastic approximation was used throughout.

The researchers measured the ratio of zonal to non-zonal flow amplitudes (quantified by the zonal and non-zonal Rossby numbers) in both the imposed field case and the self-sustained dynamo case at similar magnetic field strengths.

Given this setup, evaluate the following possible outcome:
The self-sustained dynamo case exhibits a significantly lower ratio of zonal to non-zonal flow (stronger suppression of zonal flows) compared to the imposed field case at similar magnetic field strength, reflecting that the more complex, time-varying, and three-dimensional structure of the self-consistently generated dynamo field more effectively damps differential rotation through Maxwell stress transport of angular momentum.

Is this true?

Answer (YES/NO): NO